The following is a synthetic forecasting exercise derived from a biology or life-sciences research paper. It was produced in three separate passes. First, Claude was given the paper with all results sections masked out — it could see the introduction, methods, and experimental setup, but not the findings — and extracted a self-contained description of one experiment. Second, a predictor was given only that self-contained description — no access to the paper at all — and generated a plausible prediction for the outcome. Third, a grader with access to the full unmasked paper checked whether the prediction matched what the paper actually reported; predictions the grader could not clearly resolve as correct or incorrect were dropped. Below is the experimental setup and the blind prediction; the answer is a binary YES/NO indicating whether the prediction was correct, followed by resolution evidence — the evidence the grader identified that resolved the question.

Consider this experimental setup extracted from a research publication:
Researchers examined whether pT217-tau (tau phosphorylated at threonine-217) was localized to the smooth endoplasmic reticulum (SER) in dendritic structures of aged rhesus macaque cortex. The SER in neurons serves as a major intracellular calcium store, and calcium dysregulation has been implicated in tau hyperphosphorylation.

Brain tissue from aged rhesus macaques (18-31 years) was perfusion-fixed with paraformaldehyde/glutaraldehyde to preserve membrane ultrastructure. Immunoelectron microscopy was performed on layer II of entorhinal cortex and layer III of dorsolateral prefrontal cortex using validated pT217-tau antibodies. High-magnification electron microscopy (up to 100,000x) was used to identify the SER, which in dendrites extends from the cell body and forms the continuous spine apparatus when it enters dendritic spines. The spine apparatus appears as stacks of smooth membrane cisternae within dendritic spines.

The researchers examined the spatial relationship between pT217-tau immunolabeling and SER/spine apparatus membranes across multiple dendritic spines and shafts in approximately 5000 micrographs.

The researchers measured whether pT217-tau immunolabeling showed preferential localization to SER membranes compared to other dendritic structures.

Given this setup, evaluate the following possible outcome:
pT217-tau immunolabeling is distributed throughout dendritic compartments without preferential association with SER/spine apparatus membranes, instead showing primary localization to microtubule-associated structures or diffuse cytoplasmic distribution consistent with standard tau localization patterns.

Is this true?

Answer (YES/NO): NO